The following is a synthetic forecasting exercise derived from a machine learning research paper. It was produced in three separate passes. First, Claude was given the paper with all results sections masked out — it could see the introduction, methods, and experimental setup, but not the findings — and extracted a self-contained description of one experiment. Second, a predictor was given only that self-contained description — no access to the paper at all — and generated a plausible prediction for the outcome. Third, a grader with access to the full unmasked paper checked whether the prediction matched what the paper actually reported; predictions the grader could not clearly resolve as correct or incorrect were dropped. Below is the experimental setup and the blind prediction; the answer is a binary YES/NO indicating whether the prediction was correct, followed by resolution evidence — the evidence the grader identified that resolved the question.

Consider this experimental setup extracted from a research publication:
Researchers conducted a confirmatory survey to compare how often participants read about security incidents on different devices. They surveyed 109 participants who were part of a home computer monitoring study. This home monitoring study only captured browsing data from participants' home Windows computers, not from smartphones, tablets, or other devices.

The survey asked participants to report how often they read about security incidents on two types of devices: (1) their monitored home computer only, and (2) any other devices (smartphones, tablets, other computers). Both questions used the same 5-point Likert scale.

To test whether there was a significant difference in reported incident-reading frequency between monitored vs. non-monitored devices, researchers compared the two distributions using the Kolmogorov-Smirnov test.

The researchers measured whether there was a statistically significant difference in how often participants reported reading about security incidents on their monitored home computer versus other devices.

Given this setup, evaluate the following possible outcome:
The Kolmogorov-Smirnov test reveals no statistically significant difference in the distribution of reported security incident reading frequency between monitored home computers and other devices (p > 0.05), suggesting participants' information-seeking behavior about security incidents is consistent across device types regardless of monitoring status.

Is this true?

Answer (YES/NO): YES